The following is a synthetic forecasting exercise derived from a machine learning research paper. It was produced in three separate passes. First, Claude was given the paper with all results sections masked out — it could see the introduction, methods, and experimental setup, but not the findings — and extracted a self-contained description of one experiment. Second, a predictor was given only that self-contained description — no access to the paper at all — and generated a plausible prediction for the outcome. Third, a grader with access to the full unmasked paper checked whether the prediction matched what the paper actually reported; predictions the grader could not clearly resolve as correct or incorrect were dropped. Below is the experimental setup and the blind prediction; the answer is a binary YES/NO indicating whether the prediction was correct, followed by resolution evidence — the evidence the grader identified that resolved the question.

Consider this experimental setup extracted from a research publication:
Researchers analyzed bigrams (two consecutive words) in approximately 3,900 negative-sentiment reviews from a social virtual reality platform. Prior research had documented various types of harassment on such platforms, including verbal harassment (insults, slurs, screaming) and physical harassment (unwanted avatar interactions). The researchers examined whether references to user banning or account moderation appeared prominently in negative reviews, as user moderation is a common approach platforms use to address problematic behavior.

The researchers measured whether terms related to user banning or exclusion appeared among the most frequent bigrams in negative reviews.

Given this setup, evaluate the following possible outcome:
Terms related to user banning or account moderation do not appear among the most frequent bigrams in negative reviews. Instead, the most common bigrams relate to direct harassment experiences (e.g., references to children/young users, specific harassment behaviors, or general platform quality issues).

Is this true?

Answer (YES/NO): NO